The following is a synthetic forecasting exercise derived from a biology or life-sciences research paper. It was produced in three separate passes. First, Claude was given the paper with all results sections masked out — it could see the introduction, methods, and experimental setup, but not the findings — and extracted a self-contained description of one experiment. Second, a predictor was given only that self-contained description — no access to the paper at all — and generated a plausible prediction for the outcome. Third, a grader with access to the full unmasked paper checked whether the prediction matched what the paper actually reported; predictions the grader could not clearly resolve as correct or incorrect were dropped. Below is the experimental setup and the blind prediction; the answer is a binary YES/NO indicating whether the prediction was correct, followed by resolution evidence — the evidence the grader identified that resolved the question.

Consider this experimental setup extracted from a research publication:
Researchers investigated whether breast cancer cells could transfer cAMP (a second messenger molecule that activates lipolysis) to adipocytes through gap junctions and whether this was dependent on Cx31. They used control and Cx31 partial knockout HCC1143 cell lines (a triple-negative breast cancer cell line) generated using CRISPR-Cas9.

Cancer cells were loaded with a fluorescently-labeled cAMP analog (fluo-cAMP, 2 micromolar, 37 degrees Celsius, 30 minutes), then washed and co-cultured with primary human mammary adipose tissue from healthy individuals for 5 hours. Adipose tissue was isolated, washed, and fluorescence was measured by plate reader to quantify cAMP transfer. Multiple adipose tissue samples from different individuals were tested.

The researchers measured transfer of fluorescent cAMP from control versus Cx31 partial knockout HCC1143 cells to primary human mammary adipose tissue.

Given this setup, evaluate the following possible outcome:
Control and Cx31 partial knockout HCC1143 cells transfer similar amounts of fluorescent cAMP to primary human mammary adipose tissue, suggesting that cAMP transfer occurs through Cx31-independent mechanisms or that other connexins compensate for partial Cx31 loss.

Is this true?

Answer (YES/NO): NO